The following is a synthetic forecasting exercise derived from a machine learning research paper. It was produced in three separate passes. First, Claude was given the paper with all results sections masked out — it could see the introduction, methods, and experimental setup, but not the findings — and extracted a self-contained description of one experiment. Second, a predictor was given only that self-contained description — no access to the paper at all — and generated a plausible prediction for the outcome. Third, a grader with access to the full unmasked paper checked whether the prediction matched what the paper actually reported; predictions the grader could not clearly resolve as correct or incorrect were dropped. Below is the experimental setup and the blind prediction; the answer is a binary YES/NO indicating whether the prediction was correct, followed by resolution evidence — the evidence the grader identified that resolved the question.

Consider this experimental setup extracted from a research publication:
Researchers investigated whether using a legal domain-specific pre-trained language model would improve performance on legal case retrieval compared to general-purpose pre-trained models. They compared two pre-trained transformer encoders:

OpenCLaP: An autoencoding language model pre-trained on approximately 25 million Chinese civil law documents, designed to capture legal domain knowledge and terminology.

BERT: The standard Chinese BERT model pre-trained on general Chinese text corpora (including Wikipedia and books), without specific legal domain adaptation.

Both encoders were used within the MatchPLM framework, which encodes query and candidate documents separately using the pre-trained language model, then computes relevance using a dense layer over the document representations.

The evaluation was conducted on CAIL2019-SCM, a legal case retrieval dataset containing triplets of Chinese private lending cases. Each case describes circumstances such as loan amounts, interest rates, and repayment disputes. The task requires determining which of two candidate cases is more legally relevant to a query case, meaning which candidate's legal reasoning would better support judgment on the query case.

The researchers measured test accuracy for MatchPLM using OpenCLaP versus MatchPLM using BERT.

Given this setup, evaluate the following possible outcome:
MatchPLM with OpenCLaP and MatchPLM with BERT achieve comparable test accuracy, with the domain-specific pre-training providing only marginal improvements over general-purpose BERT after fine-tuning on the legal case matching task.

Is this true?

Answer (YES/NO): YES